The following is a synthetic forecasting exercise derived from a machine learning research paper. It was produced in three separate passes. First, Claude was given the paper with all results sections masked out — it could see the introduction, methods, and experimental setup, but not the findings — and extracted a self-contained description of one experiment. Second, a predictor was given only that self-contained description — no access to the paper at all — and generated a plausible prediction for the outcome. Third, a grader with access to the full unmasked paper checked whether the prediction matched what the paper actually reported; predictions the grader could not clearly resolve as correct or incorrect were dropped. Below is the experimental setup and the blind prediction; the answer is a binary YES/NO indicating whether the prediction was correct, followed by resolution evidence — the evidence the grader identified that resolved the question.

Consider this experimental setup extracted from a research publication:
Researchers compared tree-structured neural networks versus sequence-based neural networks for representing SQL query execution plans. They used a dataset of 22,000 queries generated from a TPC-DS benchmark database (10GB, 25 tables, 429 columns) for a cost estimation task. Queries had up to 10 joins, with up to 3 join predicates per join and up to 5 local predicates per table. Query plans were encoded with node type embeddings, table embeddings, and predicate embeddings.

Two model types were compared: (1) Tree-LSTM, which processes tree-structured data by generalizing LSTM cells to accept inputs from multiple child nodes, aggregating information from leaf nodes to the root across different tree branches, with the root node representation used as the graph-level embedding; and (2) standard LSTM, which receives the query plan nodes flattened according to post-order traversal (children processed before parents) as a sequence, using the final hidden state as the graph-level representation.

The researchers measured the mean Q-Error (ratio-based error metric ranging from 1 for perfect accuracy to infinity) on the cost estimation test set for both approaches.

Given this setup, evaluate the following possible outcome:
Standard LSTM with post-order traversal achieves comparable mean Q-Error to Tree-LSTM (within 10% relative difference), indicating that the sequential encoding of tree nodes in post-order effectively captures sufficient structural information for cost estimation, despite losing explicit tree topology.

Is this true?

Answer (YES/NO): NO